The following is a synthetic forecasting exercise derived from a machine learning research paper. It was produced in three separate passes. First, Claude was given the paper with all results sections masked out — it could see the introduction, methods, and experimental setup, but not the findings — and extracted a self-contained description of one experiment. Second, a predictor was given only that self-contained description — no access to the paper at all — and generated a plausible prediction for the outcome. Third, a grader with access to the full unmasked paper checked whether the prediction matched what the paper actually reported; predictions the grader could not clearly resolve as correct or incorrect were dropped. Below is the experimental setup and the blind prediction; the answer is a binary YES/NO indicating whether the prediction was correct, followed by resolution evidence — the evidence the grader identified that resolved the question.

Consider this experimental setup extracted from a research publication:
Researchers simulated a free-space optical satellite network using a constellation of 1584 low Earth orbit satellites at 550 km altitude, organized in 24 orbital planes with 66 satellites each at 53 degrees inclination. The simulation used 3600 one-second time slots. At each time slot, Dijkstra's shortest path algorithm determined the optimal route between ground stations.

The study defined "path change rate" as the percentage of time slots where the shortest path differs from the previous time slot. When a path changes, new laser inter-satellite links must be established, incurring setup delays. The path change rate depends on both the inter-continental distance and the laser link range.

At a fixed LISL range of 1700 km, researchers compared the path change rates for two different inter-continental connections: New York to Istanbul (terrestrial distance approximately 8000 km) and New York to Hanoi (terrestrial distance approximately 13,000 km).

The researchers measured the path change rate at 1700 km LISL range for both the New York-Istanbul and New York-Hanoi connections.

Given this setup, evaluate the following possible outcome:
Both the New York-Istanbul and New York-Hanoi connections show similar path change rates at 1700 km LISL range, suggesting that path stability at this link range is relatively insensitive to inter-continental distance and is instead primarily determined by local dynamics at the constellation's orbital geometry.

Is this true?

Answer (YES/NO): NO